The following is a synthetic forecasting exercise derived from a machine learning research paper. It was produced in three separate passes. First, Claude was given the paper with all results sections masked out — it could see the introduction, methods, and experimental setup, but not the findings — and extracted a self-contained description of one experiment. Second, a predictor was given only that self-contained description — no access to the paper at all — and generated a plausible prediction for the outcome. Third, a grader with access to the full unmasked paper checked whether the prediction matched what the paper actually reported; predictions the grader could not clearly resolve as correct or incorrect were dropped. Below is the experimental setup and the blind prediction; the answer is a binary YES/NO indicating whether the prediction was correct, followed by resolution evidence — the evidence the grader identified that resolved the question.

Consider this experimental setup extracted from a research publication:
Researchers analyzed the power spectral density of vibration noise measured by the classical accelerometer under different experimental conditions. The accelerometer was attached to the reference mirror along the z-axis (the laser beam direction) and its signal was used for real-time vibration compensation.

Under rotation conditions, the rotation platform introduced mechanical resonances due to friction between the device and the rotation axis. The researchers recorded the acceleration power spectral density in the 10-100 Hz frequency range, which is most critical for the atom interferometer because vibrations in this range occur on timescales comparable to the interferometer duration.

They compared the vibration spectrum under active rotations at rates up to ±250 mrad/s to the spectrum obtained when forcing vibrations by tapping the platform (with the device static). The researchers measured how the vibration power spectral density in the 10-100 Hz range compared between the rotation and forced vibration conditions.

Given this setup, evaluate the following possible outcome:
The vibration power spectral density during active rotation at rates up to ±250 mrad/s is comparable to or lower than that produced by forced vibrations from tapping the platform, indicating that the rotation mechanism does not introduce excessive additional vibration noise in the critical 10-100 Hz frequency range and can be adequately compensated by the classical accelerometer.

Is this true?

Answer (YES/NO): NO